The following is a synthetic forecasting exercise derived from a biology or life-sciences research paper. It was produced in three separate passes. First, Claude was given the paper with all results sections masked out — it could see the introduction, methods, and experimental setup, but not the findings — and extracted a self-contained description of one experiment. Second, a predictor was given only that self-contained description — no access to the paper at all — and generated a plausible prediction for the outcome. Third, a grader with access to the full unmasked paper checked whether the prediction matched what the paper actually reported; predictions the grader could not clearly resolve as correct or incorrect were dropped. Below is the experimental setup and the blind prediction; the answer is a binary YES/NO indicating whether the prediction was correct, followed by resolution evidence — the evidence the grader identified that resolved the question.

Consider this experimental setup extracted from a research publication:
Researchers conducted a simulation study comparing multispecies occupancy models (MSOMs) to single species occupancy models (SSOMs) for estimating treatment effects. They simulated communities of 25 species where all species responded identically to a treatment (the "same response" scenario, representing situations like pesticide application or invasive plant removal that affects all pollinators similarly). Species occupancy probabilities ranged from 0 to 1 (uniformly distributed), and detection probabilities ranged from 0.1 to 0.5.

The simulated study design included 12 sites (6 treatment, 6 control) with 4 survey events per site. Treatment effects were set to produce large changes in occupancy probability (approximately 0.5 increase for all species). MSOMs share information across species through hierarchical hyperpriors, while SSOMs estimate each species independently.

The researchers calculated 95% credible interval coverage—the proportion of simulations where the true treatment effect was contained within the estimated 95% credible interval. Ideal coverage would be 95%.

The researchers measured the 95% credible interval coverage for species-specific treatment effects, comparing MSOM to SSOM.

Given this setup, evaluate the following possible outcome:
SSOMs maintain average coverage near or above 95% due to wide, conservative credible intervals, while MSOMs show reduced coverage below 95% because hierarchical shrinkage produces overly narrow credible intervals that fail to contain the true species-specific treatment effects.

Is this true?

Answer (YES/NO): NO